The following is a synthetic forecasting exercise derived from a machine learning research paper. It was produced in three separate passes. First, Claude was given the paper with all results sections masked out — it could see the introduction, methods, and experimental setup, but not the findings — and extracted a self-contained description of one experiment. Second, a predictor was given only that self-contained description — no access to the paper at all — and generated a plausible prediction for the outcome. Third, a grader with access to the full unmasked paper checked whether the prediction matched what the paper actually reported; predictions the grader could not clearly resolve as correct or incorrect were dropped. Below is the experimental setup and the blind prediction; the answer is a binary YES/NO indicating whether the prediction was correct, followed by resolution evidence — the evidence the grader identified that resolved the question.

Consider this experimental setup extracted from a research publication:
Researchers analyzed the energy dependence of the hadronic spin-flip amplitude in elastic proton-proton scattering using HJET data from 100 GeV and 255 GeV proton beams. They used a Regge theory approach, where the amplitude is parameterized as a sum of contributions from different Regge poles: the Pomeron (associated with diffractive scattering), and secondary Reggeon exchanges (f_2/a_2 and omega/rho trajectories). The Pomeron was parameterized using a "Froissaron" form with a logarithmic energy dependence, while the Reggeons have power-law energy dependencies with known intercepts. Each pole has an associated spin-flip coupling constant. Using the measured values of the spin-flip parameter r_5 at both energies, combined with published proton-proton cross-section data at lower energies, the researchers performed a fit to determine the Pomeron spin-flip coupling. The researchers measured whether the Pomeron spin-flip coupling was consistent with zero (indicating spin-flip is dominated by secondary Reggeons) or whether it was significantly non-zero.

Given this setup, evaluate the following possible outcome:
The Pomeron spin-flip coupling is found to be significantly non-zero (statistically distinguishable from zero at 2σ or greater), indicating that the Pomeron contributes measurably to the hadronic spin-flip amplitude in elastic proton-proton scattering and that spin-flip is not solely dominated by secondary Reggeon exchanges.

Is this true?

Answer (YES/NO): YES